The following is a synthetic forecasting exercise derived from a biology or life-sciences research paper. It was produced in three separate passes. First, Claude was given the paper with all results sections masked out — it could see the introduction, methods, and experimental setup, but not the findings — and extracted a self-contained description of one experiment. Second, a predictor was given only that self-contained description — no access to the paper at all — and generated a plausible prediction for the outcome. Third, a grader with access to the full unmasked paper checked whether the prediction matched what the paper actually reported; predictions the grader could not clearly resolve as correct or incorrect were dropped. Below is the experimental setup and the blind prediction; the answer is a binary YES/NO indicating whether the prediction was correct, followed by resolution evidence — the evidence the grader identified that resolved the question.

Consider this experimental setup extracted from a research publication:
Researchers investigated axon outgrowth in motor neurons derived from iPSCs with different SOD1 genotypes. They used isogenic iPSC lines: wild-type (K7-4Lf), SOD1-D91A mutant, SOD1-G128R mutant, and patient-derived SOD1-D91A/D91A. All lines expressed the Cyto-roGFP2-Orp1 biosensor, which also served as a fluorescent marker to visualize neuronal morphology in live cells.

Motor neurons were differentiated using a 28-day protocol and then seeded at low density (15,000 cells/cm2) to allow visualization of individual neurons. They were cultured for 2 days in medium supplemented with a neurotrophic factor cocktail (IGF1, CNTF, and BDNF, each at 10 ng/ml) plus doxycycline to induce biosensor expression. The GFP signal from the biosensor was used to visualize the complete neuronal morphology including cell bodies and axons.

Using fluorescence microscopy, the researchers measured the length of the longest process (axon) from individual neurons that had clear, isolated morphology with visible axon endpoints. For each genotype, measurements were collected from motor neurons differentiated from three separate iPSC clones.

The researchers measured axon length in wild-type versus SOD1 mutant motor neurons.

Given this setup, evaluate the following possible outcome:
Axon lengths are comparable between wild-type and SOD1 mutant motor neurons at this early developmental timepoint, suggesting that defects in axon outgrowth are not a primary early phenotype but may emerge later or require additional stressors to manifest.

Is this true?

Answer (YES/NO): NO